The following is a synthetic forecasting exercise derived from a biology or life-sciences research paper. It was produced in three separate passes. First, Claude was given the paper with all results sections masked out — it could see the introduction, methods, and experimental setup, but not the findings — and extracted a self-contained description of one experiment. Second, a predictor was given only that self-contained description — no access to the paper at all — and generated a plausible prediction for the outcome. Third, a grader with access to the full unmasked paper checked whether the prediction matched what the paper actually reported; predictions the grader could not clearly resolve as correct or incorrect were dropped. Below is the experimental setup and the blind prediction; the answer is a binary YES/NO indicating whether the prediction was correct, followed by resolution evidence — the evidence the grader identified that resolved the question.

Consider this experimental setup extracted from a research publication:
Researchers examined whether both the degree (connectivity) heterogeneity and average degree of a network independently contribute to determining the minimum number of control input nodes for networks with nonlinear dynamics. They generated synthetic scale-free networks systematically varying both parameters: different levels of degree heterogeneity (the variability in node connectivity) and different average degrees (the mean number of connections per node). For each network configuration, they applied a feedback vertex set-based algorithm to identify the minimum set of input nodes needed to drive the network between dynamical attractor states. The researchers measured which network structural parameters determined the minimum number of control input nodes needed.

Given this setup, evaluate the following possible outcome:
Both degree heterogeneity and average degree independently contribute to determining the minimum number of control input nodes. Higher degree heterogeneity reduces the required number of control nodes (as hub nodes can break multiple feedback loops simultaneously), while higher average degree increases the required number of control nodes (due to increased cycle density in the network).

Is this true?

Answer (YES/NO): YES